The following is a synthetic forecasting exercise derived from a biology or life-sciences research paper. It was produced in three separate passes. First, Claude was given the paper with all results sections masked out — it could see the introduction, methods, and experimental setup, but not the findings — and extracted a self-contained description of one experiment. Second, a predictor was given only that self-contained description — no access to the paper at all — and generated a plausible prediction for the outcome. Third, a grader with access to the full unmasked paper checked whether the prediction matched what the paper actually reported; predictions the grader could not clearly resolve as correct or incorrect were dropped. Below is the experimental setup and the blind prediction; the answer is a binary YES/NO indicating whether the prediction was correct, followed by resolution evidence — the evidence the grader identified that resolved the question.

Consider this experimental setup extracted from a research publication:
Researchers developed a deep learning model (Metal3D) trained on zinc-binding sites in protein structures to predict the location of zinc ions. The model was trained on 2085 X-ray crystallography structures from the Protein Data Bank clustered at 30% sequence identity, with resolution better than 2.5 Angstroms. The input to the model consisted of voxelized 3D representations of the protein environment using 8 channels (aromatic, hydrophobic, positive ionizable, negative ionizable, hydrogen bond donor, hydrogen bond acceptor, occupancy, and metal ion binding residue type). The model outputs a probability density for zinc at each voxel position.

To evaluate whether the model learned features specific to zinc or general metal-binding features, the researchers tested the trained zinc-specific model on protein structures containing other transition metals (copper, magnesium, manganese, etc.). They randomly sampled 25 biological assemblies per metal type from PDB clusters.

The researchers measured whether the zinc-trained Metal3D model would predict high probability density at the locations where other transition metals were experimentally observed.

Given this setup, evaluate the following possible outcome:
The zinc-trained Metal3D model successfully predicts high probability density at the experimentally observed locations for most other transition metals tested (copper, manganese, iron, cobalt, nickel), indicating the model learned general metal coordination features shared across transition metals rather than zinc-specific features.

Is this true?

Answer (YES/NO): YES